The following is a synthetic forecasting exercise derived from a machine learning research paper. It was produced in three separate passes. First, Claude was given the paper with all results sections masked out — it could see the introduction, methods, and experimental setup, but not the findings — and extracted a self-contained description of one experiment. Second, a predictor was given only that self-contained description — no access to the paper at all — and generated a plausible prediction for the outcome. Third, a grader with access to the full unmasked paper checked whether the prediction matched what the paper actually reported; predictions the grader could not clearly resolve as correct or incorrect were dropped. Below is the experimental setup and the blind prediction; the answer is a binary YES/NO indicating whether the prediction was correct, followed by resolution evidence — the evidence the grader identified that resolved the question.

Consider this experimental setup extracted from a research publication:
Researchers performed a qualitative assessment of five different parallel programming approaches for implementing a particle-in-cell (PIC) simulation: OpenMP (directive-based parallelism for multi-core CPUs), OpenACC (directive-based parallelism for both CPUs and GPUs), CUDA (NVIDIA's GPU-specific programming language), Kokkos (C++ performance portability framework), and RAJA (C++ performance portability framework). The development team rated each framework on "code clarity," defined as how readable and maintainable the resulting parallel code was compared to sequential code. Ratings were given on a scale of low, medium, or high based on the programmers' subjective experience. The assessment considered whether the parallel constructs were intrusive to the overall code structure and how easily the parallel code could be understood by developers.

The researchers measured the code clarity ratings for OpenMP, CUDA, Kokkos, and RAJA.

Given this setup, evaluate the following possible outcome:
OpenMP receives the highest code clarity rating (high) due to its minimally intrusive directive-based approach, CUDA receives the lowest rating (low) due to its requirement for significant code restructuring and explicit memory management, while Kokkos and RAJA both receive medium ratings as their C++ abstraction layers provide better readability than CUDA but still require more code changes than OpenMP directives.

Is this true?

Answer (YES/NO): YES